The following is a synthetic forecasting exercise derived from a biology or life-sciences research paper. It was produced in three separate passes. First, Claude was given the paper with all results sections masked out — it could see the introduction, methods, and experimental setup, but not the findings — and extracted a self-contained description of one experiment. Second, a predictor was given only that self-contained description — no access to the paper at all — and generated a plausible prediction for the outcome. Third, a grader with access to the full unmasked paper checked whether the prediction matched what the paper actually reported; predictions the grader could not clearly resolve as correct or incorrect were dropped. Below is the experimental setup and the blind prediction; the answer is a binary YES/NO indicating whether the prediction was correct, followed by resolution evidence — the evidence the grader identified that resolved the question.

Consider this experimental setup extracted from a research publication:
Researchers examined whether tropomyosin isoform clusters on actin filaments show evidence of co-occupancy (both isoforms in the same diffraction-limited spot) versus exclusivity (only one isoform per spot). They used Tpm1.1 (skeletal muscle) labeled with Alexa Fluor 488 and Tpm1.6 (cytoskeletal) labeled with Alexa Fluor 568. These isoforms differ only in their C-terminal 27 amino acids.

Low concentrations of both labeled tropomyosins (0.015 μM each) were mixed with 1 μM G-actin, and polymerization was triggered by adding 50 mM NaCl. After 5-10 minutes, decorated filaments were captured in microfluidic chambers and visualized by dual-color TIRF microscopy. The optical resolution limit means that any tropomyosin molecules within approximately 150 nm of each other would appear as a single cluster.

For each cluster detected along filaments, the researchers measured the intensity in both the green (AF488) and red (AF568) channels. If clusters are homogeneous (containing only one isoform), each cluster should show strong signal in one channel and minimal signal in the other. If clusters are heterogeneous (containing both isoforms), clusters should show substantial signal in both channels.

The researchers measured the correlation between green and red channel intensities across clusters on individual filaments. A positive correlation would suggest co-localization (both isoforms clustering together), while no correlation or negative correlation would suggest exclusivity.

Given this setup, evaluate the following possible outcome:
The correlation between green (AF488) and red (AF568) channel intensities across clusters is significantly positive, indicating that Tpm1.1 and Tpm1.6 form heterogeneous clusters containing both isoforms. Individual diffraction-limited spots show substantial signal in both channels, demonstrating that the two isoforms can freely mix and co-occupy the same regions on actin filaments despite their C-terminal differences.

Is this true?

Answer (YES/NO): NO